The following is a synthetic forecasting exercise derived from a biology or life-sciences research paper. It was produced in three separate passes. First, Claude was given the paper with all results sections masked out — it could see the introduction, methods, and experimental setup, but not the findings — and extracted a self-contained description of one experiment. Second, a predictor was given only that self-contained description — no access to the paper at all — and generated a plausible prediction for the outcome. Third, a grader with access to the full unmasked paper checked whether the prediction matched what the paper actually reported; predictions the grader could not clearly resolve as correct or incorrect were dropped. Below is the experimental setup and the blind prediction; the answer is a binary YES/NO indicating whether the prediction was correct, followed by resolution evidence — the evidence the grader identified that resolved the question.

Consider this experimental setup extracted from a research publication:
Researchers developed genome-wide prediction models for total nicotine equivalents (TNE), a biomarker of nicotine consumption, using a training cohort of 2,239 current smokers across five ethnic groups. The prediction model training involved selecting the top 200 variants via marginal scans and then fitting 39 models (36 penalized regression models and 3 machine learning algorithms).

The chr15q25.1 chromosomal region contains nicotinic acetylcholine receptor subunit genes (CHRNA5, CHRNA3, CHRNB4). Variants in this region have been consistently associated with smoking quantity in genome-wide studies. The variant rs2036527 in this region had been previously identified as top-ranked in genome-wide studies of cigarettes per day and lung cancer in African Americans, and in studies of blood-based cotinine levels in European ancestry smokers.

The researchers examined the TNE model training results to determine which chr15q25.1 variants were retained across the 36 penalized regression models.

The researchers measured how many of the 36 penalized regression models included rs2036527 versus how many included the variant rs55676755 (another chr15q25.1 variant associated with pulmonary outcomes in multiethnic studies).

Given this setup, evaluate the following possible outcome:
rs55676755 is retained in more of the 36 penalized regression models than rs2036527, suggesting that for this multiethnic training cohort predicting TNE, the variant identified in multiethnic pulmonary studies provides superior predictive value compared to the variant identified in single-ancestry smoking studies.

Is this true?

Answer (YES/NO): YES